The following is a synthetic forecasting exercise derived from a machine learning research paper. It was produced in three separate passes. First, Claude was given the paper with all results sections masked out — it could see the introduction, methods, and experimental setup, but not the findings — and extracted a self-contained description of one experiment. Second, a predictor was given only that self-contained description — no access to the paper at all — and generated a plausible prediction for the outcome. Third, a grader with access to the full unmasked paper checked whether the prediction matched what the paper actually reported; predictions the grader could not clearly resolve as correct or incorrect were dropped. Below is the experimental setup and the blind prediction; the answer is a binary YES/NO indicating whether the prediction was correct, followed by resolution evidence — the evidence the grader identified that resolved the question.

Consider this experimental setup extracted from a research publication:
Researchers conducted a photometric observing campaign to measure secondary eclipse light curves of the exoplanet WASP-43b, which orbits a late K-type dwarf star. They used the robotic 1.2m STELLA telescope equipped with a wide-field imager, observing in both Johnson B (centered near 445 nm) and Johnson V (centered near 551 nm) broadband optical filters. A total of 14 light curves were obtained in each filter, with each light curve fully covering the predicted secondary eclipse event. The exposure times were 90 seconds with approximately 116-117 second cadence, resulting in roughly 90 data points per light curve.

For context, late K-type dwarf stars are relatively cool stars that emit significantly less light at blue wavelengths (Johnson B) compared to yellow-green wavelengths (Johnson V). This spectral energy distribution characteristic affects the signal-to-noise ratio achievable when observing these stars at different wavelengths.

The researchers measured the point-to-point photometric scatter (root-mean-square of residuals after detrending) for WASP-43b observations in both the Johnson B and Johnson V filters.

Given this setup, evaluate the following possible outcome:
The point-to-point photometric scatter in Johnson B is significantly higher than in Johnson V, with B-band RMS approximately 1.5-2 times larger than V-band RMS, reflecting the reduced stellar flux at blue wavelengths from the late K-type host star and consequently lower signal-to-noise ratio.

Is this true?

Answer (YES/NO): YES